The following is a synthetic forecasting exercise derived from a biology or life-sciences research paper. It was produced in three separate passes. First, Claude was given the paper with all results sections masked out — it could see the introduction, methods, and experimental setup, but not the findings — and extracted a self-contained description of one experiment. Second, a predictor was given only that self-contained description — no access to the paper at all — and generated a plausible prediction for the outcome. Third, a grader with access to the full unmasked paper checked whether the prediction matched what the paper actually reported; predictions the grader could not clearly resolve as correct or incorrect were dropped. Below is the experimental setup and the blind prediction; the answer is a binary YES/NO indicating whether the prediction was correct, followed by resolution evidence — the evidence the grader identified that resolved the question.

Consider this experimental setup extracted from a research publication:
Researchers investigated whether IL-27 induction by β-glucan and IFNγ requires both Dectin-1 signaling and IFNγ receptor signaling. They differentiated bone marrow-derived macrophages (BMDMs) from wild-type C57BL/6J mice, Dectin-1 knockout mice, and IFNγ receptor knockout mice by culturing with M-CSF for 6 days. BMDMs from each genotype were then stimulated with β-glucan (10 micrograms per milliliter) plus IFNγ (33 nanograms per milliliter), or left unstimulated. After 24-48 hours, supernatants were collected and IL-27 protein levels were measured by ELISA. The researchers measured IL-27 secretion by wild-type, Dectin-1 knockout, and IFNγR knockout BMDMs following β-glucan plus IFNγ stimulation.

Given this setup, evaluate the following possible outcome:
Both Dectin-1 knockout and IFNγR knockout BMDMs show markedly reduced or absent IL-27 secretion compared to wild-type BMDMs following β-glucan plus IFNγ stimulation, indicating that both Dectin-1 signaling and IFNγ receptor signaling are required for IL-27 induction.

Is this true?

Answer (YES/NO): NO